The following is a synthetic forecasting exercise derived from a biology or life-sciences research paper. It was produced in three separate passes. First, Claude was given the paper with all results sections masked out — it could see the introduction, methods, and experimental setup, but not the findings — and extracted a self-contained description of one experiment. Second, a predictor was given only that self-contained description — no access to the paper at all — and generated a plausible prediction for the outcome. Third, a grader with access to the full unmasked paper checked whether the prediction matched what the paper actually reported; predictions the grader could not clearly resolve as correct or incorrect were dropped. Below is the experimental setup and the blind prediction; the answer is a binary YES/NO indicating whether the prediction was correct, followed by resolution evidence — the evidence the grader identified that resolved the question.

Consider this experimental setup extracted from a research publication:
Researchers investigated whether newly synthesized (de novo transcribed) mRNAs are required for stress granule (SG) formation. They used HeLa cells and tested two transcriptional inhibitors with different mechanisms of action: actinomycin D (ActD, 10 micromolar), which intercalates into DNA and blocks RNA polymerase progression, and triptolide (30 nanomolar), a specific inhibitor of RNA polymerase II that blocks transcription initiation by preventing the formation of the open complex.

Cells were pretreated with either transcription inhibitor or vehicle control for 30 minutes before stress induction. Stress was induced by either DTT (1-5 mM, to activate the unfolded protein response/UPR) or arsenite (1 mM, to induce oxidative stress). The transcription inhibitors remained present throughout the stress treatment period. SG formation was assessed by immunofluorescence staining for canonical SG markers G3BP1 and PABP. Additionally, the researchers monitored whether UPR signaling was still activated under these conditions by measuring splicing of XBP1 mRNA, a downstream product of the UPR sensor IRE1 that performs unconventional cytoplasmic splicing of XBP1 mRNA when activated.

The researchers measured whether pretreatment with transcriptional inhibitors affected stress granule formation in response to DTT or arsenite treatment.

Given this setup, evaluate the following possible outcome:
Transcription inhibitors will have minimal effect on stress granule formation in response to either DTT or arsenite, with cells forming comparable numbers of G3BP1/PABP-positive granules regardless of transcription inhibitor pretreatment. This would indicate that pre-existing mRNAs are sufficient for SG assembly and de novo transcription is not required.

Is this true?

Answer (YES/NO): NO